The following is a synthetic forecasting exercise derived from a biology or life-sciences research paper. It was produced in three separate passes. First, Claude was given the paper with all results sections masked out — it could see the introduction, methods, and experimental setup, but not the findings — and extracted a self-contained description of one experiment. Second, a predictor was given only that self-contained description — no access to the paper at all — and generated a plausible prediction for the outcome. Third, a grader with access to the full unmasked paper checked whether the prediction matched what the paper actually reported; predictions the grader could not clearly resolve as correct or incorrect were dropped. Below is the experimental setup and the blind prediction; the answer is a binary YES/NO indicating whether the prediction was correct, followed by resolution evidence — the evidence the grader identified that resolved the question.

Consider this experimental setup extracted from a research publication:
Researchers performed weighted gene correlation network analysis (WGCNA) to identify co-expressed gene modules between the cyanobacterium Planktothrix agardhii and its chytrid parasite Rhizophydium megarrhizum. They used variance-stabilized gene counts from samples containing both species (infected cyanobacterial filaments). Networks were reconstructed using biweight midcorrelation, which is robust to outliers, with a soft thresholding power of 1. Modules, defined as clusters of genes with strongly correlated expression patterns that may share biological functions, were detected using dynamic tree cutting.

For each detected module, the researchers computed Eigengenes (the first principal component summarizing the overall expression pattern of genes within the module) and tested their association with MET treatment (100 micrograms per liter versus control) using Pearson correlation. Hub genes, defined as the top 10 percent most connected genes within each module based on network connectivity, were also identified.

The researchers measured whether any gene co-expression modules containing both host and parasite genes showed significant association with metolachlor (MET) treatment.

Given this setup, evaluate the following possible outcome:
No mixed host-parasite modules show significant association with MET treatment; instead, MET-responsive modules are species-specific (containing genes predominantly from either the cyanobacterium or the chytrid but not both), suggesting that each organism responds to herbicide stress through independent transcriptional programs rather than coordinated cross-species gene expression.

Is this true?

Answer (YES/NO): NO